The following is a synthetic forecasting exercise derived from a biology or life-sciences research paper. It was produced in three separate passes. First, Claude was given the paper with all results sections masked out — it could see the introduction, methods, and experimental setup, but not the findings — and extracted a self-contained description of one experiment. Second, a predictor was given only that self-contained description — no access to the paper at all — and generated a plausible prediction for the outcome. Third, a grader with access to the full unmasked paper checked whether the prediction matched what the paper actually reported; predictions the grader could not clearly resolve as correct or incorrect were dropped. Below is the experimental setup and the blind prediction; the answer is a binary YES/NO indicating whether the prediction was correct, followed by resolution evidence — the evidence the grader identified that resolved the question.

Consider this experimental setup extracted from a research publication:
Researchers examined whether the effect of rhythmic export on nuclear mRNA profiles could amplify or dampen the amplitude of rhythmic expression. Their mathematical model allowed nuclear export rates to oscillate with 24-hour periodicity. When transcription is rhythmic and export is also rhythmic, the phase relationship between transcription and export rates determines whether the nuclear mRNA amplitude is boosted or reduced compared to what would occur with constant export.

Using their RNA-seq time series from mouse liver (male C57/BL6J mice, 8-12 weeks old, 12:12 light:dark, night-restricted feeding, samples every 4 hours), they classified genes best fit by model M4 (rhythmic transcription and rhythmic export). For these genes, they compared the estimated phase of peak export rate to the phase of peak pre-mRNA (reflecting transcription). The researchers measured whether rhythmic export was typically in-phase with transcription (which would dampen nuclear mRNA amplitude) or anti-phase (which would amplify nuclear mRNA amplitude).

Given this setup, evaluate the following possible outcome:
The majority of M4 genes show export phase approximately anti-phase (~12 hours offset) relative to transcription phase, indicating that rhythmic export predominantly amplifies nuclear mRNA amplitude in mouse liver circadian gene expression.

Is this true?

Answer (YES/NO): NO